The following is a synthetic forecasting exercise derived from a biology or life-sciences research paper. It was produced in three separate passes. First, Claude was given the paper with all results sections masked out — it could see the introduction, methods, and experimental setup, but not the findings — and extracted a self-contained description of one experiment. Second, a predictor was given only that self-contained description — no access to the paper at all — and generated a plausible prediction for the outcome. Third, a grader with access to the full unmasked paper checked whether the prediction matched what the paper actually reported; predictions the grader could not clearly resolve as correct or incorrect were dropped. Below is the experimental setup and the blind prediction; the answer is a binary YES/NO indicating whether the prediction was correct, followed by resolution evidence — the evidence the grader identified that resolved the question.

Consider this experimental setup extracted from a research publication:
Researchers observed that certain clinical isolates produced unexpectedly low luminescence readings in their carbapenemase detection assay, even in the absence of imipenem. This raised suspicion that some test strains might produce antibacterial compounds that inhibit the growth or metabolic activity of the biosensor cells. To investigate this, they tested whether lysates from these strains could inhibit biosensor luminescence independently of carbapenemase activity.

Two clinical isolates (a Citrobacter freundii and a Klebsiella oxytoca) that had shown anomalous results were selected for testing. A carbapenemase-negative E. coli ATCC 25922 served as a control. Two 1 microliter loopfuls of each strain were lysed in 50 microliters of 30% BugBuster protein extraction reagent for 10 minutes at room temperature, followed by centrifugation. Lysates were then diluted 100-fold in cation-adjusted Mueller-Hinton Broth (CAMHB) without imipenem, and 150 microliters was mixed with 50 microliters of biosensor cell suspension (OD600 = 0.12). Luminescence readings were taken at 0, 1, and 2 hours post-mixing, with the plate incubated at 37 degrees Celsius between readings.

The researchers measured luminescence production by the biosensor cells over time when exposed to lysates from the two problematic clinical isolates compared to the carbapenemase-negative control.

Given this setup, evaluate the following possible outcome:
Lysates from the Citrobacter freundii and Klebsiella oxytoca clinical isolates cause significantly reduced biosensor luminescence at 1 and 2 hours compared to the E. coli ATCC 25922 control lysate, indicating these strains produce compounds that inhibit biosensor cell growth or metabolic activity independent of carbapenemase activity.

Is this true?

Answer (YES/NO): NO